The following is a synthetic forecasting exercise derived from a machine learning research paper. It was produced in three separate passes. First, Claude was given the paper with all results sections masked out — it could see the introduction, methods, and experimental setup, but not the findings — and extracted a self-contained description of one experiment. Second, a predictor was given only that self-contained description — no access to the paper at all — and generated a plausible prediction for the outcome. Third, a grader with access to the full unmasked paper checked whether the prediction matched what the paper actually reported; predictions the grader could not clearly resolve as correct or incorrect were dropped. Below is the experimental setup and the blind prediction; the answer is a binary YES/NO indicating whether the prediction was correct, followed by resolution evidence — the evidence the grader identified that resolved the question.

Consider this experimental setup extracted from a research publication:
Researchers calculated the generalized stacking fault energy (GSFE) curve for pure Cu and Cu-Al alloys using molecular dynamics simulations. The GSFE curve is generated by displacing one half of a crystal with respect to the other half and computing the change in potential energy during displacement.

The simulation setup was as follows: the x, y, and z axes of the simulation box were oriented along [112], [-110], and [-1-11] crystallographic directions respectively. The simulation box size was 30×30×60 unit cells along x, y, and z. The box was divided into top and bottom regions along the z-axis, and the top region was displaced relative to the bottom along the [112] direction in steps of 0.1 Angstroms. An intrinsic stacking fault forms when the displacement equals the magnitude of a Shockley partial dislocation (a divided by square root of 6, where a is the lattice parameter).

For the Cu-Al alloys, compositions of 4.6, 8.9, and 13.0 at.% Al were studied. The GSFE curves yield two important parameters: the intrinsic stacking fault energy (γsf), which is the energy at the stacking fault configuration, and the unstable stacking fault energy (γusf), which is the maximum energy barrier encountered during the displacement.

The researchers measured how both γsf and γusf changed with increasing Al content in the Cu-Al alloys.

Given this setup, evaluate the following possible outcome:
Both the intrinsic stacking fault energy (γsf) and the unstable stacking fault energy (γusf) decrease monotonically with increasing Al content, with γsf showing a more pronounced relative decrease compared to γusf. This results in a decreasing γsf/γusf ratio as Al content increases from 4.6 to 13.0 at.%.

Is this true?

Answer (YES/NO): YES